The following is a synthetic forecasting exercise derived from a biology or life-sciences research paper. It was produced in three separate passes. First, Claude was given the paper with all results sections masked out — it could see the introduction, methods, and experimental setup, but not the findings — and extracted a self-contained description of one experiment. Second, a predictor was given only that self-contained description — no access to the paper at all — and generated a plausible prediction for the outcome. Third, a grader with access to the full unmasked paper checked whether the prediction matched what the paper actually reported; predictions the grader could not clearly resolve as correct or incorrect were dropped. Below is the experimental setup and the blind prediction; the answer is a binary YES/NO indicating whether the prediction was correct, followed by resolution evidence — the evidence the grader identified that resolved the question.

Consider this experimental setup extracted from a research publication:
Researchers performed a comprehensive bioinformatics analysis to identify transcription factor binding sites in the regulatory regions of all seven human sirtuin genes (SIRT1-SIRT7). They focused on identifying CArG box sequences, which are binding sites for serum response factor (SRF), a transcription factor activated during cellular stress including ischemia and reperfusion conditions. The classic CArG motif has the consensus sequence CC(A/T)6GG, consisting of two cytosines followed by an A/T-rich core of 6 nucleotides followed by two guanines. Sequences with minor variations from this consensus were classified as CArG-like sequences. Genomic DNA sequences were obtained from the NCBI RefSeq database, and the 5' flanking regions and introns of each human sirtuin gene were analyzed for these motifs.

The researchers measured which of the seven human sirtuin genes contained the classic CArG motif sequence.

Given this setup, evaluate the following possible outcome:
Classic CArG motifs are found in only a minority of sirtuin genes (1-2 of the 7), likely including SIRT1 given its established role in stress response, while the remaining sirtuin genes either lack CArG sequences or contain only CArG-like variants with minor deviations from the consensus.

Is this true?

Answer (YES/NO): NO